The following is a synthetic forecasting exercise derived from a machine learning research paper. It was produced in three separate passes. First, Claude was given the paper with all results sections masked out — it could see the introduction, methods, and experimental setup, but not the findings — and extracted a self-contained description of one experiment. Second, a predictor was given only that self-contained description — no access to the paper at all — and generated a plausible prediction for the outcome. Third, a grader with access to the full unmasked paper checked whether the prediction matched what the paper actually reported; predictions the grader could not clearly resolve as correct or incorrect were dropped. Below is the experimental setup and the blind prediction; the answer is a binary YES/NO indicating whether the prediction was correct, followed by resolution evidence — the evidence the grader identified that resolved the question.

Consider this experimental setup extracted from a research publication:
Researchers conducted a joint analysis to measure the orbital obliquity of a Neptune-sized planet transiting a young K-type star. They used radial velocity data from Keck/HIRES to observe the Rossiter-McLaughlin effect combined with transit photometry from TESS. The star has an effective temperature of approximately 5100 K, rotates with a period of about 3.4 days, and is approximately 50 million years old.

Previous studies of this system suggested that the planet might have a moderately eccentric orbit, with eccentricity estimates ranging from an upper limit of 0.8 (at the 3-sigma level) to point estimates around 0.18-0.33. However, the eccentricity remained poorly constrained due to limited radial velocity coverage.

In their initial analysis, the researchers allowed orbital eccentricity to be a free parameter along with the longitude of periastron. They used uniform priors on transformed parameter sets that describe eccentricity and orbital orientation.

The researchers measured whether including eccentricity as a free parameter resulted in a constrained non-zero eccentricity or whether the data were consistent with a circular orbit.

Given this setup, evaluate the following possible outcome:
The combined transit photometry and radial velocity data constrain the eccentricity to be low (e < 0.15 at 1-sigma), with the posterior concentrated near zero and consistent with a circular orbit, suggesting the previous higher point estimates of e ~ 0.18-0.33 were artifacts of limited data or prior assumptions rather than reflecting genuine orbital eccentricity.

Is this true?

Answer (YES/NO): NO